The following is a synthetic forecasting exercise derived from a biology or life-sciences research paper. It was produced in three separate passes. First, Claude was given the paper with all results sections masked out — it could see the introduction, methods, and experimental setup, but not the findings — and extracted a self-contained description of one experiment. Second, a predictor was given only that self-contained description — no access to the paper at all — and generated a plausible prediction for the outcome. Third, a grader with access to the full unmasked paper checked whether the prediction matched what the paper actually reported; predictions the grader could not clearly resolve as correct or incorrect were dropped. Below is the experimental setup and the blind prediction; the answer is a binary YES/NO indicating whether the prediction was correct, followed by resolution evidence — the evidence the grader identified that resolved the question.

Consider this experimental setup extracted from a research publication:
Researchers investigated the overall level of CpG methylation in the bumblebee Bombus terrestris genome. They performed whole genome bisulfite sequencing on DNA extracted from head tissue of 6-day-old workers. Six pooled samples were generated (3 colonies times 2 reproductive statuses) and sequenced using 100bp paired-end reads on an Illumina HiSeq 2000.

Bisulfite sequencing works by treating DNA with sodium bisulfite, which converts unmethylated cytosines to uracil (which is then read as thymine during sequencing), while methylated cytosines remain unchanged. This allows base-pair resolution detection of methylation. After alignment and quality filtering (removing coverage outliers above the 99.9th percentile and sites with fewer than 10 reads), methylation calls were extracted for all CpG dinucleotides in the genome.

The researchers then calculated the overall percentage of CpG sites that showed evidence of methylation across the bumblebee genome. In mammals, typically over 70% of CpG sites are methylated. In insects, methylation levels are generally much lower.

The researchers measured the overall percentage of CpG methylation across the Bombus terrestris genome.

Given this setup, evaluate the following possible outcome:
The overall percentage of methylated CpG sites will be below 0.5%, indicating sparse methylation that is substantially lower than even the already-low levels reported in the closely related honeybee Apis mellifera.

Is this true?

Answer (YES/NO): NO